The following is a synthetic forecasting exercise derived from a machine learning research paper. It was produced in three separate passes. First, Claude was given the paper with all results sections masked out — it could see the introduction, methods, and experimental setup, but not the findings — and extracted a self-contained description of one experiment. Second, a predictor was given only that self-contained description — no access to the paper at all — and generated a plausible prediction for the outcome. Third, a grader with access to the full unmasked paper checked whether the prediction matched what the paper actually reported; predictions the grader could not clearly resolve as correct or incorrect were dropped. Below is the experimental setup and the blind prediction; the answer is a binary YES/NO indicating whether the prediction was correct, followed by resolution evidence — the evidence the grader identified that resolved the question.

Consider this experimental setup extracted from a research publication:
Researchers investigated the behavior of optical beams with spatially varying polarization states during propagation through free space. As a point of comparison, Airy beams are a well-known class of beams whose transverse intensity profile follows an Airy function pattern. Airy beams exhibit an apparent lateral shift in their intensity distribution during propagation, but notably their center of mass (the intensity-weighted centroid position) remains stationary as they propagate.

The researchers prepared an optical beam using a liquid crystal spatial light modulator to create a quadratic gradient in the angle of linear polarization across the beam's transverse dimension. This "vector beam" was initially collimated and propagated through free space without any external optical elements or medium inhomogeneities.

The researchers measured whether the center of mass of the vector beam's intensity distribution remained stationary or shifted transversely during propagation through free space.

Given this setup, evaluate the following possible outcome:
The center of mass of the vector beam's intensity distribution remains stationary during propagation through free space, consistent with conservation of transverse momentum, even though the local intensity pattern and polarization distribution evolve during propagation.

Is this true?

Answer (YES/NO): NO